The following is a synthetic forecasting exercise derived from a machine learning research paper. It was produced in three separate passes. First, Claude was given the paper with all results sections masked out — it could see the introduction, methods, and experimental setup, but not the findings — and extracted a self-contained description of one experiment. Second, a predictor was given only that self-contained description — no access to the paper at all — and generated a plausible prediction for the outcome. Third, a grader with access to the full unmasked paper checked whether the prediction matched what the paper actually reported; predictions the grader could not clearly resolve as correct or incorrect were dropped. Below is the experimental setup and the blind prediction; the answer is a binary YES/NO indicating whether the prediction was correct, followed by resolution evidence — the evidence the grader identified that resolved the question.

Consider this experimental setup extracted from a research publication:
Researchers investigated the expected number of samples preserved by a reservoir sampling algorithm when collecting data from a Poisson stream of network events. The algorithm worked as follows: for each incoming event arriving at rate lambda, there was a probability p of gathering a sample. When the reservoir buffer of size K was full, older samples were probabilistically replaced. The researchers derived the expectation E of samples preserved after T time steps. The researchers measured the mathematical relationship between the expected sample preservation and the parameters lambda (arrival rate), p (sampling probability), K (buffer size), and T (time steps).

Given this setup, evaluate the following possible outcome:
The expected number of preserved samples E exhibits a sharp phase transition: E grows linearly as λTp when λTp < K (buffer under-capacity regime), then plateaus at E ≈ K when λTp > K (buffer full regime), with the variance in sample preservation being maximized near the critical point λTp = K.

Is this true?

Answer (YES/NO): NO